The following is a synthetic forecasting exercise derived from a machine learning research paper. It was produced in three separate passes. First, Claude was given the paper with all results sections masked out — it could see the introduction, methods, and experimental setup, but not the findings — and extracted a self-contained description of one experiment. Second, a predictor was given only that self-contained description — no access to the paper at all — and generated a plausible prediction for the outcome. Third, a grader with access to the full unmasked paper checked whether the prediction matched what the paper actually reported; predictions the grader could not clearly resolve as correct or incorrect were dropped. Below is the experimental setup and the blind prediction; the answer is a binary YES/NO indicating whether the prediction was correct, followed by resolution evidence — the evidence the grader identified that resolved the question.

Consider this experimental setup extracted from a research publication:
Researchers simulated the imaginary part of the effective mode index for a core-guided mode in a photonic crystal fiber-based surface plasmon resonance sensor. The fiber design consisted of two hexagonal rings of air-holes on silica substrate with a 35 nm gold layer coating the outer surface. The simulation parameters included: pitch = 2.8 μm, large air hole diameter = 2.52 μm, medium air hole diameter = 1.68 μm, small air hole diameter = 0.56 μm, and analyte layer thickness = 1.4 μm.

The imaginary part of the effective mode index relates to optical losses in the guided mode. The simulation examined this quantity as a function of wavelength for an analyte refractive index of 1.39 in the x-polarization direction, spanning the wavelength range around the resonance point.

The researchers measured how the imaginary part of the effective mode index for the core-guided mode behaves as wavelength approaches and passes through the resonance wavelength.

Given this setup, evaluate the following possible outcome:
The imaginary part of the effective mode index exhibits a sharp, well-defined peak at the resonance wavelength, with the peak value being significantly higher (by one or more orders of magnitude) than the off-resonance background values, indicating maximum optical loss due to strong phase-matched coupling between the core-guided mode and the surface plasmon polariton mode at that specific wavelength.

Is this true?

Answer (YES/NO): NO